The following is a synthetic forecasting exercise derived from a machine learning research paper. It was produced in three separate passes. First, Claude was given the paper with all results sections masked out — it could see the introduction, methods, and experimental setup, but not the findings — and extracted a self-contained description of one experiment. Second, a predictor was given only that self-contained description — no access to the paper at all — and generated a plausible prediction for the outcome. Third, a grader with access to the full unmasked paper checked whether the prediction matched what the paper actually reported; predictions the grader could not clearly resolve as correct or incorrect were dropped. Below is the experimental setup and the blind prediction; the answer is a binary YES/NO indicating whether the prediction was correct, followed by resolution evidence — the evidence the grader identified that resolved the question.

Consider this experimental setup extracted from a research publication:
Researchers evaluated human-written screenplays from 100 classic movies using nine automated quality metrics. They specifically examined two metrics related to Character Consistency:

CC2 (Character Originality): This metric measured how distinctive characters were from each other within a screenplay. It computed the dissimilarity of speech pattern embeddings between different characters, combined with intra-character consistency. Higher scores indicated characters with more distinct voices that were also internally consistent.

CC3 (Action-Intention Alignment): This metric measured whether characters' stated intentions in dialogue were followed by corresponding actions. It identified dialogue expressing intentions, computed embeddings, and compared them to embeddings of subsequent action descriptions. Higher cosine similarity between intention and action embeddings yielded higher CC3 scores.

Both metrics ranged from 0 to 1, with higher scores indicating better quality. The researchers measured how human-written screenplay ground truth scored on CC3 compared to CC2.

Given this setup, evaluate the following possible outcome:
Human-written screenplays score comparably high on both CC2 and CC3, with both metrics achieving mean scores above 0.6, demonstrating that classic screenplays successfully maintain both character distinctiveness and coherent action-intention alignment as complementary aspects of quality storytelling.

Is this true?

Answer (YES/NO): NO